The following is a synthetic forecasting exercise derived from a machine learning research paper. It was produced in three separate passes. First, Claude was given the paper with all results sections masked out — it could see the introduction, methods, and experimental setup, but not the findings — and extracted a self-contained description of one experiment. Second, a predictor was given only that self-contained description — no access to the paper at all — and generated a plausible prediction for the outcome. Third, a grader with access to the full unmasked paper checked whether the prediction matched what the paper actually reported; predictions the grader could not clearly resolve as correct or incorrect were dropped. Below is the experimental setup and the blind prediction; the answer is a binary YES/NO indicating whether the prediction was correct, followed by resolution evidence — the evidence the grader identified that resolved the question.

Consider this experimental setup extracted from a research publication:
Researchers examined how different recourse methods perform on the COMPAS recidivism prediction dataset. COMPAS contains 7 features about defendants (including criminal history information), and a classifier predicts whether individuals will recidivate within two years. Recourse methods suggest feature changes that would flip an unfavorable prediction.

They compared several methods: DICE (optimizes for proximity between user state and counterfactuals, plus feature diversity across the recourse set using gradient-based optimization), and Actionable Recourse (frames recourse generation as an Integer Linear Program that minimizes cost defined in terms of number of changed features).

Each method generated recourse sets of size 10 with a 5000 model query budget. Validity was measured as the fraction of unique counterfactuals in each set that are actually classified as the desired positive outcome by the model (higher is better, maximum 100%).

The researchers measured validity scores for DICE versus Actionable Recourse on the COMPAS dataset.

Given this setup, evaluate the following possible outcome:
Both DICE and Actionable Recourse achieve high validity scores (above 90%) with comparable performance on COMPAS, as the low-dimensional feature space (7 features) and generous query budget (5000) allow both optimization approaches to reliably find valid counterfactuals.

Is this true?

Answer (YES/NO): NO